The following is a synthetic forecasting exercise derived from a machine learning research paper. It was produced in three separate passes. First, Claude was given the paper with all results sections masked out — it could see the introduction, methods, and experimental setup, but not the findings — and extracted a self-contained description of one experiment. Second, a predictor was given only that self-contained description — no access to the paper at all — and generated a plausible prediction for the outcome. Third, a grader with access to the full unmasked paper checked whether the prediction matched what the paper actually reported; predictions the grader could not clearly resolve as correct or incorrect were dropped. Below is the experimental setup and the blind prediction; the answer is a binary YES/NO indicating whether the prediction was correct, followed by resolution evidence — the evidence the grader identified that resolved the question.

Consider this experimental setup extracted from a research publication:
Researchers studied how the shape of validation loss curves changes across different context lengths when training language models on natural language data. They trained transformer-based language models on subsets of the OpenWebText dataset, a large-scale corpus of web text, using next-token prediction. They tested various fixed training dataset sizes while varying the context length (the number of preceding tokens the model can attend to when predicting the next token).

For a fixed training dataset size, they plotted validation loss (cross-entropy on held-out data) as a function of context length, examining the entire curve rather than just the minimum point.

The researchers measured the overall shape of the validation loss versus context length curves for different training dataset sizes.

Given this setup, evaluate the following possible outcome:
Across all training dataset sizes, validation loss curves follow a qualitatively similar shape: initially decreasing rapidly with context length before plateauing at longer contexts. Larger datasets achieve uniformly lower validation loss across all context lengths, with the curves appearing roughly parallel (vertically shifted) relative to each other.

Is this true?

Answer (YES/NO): NO